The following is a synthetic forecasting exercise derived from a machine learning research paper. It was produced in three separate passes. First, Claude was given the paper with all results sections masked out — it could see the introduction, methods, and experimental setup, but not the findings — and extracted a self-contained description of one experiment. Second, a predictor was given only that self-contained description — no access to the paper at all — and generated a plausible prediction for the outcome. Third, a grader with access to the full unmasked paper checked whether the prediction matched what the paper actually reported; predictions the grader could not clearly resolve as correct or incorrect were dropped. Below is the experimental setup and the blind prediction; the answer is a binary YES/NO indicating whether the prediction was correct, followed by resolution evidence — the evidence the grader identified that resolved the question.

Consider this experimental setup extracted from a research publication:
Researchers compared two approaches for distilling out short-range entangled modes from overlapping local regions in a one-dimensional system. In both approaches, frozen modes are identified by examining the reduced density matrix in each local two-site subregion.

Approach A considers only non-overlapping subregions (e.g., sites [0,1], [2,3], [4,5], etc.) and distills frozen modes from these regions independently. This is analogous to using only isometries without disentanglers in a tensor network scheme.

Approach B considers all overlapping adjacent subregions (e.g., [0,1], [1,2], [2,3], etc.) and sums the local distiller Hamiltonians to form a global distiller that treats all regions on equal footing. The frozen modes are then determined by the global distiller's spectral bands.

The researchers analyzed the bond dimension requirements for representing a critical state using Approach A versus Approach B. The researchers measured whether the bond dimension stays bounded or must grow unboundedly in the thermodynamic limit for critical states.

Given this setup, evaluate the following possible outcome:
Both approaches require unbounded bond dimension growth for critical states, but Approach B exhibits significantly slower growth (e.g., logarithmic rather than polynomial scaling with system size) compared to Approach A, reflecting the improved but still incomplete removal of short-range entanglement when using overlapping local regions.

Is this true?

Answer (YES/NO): NO